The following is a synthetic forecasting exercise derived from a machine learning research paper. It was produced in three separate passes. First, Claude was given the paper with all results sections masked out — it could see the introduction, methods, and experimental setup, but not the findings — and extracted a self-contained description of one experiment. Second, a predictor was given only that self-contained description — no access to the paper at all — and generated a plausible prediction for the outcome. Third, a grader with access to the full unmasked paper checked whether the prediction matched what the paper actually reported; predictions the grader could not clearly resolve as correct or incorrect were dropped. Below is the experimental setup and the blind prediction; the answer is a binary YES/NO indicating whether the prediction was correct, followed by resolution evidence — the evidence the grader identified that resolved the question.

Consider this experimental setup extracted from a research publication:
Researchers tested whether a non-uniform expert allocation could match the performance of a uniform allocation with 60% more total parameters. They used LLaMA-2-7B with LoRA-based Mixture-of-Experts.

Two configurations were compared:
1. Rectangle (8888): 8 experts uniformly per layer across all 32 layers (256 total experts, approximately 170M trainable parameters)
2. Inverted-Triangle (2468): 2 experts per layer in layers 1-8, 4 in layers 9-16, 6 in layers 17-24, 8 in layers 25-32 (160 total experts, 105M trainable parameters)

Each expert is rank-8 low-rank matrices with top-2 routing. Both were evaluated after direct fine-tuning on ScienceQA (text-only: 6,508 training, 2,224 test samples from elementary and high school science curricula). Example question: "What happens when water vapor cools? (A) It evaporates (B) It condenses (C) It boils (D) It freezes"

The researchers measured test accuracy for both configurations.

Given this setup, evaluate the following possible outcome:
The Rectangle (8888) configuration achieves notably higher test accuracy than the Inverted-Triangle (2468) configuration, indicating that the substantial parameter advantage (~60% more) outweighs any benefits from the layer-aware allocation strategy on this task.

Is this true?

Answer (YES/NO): NO